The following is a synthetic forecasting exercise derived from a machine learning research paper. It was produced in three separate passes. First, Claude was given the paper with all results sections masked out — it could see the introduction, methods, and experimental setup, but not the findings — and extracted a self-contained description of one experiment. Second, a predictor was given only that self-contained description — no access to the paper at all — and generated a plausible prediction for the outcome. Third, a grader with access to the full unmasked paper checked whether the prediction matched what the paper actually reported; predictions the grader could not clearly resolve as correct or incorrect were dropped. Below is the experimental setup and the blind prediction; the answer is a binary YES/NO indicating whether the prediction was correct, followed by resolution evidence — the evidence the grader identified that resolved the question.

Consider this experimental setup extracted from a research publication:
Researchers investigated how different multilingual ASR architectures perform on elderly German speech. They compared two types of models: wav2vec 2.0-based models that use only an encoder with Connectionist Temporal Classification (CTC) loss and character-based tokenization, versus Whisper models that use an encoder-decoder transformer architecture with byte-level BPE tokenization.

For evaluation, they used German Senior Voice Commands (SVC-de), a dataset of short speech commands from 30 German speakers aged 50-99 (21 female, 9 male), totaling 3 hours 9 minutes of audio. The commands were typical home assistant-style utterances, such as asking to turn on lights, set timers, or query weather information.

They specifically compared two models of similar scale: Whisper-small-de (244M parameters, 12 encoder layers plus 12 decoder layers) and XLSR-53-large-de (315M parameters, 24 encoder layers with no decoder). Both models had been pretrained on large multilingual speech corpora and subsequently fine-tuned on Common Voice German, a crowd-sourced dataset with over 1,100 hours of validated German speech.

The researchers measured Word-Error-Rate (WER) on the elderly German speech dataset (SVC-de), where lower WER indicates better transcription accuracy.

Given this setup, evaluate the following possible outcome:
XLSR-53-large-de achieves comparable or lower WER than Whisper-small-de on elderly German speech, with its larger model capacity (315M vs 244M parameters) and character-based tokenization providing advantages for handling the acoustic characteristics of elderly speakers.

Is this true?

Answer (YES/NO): YES